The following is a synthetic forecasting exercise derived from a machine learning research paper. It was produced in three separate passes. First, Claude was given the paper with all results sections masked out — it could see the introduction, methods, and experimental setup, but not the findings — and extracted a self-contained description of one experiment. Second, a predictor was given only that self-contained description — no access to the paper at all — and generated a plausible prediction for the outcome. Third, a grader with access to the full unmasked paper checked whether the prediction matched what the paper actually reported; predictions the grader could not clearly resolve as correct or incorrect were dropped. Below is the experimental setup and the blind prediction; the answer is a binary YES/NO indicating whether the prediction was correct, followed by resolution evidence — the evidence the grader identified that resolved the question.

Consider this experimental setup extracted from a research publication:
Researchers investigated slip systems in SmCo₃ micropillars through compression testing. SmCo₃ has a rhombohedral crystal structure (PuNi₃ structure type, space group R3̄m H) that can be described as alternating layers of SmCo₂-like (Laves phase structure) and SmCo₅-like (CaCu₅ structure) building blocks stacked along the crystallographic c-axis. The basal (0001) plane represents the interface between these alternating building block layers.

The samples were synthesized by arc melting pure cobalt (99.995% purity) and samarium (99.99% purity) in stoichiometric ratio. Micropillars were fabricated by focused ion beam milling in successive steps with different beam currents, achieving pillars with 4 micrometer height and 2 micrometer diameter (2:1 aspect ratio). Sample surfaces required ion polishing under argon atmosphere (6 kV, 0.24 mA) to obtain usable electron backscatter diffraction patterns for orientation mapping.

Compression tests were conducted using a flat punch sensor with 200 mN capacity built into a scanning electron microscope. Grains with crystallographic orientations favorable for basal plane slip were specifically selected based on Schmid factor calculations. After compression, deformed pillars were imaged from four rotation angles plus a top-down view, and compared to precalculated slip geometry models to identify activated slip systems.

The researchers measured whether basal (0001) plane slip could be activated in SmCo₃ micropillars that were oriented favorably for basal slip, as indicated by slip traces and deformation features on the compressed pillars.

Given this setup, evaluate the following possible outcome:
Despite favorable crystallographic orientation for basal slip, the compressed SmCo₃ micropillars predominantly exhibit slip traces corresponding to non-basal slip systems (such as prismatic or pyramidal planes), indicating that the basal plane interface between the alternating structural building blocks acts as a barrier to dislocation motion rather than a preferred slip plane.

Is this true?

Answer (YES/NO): NO